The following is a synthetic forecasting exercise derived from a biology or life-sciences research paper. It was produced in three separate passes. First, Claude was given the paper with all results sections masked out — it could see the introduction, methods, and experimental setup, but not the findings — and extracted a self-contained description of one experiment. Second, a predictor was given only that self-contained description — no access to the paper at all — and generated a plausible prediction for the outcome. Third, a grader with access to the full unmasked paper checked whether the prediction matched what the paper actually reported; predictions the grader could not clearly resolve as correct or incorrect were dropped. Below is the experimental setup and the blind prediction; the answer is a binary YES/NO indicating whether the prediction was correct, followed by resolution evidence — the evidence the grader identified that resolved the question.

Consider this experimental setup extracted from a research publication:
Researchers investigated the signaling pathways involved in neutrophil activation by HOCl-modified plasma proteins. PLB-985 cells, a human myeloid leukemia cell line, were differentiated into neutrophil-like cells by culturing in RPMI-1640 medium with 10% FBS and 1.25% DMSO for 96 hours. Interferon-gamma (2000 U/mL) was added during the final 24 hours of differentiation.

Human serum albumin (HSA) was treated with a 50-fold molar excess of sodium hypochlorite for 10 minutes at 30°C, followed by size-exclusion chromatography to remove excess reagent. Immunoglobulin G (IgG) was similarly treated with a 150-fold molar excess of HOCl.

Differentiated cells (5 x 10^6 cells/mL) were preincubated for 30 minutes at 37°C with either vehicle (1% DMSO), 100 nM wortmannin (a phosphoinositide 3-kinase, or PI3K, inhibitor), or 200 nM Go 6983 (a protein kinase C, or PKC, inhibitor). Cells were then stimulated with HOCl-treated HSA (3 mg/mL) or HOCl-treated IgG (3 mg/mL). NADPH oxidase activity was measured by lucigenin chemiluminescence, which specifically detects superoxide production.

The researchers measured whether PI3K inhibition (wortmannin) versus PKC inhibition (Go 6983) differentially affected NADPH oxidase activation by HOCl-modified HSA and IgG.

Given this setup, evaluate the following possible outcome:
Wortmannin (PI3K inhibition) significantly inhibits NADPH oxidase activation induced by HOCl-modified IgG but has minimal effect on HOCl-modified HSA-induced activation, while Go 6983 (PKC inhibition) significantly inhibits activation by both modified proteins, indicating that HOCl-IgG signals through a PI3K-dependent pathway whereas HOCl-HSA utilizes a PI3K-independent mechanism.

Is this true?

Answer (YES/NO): NO